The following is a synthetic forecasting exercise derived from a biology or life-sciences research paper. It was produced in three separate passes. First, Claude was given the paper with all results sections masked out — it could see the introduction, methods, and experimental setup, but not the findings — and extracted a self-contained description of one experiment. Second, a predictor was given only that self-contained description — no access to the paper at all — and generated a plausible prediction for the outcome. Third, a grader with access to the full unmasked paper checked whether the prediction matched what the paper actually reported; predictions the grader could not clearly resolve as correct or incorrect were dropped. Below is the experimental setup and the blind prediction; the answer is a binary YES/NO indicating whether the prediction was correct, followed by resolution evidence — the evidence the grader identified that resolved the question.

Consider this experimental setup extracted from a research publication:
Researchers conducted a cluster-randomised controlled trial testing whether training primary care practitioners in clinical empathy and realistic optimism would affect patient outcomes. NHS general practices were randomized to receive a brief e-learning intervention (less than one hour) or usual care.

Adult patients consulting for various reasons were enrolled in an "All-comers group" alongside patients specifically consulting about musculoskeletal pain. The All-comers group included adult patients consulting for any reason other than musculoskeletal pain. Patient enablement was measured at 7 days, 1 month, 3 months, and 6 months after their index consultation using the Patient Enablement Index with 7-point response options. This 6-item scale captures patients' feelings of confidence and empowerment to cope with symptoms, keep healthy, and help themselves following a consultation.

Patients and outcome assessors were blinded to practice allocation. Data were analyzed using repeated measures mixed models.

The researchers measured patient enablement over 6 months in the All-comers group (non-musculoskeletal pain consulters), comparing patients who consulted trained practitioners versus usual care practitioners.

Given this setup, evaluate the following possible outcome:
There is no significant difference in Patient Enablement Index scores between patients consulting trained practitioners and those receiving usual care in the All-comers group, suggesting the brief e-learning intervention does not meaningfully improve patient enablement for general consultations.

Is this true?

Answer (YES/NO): YES